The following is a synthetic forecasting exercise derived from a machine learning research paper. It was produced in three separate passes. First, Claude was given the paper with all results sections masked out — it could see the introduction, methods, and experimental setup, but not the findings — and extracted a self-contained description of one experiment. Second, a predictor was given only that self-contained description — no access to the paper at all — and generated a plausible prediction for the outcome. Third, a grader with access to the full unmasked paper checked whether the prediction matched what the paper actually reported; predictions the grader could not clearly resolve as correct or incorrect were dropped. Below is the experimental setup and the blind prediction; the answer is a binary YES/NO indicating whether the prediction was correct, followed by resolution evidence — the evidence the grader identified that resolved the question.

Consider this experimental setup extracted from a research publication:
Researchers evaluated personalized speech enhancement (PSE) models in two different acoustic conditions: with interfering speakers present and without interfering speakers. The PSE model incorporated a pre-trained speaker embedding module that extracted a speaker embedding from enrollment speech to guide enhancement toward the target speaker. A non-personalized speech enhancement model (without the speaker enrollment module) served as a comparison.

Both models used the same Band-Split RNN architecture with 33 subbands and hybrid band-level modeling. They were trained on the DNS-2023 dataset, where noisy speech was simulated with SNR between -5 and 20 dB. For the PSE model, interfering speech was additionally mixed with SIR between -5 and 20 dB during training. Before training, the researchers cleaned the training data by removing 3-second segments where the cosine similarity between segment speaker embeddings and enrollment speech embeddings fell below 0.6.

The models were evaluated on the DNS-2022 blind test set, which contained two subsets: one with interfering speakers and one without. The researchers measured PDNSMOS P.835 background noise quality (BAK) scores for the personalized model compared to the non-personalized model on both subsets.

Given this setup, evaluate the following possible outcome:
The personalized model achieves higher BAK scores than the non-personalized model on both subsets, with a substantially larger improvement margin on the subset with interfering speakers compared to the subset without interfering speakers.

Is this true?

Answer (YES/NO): NO